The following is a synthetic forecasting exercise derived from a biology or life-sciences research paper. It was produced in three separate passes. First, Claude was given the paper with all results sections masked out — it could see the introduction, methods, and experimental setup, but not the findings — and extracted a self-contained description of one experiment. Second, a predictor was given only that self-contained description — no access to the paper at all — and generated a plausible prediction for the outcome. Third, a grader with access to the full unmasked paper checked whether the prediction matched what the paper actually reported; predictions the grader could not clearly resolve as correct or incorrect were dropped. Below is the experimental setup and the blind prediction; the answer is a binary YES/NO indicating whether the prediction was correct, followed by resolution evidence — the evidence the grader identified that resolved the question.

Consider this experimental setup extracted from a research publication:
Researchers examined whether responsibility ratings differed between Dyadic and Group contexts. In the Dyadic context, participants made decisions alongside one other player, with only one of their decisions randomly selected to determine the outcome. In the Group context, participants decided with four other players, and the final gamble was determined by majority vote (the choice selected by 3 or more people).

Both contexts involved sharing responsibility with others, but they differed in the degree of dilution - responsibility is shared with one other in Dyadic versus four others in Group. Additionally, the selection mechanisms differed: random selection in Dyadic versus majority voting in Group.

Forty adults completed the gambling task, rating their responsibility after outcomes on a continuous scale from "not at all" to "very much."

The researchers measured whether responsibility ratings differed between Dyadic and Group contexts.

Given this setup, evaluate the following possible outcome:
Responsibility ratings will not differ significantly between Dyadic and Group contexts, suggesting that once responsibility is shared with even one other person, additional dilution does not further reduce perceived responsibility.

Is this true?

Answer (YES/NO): NO